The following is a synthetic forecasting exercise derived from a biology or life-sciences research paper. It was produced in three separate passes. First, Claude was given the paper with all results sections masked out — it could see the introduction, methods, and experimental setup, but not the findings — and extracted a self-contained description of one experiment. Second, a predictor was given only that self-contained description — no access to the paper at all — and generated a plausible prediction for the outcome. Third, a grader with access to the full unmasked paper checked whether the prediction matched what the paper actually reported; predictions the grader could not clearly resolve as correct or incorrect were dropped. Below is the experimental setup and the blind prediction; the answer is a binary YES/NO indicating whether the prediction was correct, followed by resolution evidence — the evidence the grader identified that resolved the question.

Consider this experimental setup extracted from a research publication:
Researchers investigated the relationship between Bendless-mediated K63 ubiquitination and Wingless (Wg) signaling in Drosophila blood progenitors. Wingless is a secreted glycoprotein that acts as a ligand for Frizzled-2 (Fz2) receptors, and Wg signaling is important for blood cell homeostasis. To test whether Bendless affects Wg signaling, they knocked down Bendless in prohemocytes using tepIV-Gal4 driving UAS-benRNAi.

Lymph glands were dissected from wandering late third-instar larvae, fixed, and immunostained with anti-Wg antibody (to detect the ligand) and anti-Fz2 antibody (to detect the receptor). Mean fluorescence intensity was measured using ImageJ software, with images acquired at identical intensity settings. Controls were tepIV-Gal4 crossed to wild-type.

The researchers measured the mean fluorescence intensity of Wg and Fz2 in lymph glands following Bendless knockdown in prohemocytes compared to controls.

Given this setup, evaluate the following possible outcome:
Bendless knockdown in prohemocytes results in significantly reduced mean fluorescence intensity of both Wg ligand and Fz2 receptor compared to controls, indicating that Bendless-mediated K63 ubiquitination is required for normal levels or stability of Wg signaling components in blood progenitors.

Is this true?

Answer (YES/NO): YES